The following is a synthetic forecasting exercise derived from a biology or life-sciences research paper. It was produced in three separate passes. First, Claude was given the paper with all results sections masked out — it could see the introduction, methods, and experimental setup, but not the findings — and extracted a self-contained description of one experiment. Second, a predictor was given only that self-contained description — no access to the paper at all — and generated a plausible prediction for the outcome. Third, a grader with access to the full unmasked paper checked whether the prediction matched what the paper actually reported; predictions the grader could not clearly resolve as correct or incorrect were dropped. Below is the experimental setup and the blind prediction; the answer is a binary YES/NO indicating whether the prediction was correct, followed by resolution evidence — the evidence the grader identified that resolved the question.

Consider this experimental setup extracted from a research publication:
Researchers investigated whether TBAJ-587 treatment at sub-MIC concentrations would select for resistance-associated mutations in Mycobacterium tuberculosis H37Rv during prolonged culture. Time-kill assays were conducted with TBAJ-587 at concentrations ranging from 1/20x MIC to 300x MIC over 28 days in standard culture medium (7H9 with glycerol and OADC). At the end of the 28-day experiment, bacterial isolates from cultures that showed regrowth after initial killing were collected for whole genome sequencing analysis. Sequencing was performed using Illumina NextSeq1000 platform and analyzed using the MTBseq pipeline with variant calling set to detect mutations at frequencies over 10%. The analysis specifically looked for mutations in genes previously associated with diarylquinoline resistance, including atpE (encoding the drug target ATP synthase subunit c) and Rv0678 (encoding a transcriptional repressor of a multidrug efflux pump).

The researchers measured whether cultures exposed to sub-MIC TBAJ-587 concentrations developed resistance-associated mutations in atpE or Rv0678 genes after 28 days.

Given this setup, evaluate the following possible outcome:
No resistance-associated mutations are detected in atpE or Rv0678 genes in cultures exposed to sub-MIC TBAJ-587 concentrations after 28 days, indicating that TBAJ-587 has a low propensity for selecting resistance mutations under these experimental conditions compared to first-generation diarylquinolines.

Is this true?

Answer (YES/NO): NO